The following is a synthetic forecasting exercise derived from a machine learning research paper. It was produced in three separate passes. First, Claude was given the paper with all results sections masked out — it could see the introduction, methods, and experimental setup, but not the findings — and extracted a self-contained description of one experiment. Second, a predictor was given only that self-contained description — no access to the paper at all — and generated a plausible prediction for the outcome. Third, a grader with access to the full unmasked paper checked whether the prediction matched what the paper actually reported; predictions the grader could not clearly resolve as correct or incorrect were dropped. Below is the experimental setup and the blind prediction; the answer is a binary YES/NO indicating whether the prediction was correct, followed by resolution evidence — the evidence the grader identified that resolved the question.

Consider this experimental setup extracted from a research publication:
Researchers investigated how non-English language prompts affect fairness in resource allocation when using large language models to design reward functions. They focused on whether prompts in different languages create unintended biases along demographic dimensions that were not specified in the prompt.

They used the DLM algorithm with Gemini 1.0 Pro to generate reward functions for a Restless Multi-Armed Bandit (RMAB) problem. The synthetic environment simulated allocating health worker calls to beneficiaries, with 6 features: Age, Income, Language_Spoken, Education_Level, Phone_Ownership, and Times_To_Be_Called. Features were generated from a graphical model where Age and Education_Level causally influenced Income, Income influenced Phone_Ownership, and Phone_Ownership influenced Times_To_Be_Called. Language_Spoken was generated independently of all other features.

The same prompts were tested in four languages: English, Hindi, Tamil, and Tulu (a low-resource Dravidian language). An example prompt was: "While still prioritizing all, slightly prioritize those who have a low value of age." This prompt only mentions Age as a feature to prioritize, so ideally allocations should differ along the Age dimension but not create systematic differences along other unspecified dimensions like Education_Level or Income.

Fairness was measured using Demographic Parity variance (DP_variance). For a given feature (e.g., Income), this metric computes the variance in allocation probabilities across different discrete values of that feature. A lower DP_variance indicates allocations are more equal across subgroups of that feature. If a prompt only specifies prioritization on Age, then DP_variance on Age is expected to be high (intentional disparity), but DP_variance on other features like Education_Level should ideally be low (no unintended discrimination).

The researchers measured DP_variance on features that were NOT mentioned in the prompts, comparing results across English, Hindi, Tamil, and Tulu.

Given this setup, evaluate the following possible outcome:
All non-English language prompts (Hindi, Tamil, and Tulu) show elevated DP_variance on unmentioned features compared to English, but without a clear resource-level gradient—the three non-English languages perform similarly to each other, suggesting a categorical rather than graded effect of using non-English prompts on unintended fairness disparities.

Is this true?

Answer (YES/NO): NO